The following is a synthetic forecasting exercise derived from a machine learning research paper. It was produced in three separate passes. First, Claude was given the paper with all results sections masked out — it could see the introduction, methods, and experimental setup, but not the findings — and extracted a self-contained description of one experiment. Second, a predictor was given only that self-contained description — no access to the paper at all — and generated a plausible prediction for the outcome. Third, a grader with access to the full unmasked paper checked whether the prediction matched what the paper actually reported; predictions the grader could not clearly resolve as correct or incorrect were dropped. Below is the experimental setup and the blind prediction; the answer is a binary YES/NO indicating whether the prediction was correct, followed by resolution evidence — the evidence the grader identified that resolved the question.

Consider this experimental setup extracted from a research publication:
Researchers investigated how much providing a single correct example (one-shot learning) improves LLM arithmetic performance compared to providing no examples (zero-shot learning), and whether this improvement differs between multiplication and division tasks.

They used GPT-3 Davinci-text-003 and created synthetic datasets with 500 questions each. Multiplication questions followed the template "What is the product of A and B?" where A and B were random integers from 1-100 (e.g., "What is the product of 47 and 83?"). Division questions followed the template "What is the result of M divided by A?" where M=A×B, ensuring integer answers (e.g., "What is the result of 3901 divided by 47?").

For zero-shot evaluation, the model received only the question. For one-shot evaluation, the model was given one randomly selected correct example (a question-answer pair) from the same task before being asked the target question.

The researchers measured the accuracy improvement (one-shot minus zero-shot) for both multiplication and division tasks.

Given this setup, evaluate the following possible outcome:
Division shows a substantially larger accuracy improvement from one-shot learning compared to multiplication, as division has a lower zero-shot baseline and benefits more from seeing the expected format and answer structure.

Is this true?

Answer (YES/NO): YES